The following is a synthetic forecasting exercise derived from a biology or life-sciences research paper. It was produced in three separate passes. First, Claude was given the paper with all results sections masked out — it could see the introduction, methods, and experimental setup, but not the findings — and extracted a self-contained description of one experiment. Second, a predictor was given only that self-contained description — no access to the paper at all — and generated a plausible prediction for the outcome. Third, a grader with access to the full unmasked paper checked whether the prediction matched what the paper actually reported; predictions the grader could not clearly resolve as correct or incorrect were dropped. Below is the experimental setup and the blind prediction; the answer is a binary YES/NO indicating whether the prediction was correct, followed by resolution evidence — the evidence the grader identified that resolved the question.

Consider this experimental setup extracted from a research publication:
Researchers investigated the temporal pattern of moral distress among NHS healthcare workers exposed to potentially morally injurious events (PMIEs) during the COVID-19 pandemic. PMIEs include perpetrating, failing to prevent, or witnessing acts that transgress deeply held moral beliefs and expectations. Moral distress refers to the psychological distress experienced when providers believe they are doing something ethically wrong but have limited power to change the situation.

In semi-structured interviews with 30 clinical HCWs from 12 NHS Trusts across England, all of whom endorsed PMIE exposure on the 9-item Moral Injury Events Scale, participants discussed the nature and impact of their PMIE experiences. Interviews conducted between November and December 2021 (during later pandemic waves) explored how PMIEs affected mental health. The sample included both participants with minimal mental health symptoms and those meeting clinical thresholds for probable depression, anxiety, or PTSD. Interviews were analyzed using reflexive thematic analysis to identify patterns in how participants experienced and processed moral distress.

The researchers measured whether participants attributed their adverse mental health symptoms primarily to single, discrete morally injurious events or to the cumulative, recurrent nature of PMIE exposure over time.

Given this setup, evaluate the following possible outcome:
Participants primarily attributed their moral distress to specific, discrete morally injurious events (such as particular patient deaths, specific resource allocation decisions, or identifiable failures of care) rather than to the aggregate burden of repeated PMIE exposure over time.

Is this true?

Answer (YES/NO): NO